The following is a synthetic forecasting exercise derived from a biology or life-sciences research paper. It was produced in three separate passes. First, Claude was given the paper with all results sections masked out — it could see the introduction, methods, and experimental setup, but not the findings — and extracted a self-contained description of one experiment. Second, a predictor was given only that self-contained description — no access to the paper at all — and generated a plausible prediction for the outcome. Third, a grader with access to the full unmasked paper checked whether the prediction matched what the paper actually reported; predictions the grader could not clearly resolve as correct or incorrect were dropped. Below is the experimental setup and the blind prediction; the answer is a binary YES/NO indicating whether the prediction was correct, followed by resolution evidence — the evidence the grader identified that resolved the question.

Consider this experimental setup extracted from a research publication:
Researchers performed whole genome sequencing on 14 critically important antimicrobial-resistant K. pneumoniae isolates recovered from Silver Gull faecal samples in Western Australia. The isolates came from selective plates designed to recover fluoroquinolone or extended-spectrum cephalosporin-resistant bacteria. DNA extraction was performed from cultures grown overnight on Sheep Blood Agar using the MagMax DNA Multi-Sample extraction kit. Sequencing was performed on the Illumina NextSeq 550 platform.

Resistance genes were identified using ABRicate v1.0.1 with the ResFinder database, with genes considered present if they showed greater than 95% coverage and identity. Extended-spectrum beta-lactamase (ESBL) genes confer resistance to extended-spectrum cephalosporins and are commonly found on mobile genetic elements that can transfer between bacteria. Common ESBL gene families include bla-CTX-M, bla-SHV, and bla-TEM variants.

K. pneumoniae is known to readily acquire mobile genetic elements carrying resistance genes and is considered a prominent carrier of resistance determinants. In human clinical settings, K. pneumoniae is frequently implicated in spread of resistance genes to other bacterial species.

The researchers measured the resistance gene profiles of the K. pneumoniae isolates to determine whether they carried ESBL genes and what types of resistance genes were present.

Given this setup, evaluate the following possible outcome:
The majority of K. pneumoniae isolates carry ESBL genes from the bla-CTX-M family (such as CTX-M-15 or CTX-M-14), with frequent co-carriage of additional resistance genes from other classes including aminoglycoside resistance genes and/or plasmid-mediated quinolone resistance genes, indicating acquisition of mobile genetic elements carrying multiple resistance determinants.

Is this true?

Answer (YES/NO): YES